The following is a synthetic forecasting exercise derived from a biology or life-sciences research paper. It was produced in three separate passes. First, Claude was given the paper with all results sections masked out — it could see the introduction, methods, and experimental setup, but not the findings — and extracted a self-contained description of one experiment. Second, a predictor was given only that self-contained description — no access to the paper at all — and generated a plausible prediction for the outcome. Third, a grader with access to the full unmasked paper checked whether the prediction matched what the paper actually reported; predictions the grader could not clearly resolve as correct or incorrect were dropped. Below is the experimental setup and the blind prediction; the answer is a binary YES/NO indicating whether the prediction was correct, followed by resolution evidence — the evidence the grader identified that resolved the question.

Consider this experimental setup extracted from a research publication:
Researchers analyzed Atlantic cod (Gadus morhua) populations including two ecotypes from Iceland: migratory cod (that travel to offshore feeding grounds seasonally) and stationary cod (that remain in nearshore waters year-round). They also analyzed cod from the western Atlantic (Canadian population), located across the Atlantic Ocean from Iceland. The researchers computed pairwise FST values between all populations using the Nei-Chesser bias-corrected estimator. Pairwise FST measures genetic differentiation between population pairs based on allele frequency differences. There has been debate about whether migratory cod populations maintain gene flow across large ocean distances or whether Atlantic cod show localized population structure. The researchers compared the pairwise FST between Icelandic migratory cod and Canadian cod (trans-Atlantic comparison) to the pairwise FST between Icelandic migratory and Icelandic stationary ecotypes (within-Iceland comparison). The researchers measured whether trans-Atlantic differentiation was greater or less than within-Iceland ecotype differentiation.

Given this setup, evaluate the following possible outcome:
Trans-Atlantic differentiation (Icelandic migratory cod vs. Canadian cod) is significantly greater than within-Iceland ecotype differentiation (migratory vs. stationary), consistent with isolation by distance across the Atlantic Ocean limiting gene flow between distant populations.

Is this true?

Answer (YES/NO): YES